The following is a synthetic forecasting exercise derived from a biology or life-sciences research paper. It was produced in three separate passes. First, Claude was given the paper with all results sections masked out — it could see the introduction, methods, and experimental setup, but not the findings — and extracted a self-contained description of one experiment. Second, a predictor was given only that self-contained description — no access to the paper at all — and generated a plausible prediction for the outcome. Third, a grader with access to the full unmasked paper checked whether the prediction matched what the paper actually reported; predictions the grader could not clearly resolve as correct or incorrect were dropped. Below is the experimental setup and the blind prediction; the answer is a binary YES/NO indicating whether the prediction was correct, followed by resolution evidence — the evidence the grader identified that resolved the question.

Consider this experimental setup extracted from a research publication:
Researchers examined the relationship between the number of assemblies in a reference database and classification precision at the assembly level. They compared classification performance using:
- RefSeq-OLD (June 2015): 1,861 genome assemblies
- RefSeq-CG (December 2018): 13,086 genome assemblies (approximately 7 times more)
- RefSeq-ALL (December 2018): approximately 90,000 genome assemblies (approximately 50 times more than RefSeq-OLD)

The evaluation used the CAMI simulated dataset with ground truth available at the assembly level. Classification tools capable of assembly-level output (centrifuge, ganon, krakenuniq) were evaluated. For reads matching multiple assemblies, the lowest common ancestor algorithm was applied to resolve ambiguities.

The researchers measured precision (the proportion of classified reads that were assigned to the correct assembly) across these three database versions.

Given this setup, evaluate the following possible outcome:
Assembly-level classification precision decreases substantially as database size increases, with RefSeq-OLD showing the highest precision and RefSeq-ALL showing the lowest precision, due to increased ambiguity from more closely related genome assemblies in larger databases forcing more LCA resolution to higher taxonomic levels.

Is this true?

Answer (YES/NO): NO